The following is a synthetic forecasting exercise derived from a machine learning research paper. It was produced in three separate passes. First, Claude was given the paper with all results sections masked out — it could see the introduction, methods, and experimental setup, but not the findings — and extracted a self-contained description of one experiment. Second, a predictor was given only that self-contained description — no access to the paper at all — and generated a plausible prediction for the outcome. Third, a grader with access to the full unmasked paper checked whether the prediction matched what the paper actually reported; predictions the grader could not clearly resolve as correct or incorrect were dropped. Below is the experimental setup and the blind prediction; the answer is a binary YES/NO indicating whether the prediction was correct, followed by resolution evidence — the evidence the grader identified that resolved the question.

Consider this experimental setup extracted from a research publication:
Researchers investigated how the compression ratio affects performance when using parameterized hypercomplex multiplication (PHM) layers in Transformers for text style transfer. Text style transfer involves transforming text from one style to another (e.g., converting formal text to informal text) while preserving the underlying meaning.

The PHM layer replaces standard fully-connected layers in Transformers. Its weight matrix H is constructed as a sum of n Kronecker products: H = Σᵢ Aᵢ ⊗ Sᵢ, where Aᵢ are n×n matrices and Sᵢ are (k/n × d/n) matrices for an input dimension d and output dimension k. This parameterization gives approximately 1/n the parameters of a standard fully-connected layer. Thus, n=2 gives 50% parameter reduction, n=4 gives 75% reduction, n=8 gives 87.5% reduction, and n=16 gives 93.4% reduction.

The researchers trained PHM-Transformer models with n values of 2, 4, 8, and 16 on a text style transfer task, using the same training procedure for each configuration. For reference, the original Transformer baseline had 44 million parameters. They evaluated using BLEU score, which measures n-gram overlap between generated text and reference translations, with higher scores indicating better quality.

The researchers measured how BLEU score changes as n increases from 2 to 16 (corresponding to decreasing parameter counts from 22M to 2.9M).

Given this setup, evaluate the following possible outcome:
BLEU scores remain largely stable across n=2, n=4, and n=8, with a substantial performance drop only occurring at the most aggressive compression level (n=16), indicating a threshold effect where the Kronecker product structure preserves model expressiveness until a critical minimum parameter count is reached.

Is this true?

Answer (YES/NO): NO